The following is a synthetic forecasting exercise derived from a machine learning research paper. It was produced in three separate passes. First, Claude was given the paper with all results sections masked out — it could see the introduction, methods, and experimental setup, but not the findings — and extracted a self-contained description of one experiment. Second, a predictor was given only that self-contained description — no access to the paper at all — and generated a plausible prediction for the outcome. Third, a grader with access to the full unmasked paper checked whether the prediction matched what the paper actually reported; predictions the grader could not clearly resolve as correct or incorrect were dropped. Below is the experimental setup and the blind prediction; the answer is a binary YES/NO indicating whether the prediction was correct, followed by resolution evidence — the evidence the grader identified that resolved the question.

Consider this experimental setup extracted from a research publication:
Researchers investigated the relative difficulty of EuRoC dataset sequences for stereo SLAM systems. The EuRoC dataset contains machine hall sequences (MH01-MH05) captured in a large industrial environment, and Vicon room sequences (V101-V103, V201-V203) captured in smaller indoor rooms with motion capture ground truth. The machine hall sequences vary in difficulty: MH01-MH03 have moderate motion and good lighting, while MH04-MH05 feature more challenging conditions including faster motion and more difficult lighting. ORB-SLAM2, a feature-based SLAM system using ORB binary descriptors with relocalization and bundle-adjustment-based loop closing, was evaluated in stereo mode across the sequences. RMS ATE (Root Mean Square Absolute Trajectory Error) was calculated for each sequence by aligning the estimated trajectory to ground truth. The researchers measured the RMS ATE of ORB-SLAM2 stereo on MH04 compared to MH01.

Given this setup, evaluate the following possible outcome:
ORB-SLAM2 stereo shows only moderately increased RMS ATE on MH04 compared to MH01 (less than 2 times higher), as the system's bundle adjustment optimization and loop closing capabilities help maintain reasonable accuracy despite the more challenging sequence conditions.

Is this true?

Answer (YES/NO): NO